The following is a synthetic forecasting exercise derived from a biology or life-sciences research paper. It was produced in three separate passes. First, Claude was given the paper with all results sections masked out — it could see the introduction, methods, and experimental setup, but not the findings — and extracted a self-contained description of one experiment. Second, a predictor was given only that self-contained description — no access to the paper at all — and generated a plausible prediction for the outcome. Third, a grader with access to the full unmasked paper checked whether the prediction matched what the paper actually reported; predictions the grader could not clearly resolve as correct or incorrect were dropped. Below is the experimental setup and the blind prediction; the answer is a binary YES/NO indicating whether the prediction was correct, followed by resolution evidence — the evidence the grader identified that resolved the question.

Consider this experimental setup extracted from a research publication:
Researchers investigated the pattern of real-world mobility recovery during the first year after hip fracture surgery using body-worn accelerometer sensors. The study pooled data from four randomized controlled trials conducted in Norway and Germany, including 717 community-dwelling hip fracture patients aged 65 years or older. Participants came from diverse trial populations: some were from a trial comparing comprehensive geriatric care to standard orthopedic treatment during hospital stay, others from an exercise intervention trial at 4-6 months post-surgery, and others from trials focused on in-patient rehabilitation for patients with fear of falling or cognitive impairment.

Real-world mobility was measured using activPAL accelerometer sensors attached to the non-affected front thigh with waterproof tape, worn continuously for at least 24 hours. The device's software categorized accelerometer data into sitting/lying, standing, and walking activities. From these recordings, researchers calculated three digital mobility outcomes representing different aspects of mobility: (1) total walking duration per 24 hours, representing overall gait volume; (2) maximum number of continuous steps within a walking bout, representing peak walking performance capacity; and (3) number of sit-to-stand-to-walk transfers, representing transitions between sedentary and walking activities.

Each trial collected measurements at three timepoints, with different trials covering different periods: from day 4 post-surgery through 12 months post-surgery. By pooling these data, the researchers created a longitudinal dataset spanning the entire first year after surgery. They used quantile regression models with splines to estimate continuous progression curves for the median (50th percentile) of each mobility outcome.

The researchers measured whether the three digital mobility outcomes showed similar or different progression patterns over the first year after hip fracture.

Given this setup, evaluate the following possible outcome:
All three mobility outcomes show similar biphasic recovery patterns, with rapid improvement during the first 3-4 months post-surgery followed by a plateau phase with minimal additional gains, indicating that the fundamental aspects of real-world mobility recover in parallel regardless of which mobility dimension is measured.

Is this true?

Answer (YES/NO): NO